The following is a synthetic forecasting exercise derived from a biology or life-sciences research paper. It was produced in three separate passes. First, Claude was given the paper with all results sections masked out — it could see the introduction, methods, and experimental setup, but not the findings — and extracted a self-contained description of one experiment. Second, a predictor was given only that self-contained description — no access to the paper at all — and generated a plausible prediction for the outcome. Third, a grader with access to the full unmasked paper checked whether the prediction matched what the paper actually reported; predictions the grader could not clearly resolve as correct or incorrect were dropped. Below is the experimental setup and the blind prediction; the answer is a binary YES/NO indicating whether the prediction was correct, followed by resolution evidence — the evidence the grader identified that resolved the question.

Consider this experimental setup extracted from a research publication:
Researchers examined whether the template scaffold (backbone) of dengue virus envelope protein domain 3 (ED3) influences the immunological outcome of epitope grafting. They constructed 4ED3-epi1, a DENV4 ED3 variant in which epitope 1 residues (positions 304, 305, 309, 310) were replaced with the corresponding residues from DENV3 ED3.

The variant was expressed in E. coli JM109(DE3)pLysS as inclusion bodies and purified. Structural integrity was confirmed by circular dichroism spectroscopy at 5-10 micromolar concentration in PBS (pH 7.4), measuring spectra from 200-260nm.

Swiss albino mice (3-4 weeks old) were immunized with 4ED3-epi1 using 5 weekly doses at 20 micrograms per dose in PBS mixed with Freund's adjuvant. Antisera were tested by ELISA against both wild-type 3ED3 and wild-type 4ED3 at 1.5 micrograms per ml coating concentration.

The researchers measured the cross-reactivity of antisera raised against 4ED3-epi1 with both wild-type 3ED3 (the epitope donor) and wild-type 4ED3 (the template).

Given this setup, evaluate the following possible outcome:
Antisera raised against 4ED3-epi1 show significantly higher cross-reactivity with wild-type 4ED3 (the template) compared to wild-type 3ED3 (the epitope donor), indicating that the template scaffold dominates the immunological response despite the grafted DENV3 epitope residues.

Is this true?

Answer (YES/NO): NO